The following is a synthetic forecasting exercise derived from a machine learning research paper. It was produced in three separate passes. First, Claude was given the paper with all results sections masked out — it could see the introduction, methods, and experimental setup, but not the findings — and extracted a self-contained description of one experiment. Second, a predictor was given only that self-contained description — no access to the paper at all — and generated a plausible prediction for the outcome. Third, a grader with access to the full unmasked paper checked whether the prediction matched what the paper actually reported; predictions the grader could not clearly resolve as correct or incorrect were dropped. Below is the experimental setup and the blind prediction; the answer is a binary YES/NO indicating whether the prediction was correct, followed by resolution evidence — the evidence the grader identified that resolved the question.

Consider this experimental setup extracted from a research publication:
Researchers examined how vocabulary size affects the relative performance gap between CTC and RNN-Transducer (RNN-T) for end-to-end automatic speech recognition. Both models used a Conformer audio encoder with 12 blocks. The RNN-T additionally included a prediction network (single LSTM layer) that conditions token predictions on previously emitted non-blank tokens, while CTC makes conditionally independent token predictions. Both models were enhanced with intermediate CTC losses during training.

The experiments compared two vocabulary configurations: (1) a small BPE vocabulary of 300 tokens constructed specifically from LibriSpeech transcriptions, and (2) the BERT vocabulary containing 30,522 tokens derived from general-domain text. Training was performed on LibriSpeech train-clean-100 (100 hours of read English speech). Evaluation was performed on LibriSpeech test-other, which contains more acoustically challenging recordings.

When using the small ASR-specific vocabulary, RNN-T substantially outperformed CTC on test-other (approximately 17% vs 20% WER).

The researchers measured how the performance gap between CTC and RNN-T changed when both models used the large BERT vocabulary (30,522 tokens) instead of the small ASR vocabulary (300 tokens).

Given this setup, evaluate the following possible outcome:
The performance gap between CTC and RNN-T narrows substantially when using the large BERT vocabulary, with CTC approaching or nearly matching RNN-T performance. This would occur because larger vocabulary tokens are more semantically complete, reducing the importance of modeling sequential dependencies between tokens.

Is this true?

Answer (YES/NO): YES